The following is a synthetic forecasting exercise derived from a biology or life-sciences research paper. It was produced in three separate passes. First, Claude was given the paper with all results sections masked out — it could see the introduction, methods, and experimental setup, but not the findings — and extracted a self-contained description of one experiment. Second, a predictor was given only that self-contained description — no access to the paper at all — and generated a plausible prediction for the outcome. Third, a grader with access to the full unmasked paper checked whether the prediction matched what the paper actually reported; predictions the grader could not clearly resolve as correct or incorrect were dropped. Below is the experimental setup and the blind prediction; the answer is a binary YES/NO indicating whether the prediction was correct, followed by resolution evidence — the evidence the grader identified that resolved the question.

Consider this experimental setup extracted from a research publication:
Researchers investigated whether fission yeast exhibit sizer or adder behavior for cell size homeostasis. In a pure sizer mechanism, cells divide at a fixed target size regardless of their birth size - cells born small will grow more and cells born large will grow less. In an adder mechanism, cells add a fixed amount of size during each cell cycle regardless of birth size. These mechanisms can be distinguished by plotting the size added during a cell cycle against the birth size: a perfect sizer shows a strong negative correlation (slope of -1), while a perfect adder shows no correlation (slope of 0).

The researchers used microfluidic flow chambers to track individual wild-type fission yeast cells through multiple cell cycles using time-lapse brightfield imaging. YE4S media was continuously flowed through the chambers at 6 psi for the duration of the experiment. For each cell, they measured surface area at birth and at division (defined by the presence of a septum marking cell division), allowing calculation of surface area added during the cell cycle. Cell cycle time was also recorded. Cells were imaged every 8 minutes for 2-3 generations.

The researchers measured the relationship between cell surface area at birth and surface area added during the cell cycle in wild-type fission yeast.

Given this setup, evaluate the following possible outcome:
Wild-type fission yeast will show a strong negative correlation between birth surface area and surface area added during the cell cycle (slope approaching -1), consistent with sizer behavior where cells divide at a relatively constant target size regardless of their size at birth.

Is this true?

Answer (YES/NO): NO